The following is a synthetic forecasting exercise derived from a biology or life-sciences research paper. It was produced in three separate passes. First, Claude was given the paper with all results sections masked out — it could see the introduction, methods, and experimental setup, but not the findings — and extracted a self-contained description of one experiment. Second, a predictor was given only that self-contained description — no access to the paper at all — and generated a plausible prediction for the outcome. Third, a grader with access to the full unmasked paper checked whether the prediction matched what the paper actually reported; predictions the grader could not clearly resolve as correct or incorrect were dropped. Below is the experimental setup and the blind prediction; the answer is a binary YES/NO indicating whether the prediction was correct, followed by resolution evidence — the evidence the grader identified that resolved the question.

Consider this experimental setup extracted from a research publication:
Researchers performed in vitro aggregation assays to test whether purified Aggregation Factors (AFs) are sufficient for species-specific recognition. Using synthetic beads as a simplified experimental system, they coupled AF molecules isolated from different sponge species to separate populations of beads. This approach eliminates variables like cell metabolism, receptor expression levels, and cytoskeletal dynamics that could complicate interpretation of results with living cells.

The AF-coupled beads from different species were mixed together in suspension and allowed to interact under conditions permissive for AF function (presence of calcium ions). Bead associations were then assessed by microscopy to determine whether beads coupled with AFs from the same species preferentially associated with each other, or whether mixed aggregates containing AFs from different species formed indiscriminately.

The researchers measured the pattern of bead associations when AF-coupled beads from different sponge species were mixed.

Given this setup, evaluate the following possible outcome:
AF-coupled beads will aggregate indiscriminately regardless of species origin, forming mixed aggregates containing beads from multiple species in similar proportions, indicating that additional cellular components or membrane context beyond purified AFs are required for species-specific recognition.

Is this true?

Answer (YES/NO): NO